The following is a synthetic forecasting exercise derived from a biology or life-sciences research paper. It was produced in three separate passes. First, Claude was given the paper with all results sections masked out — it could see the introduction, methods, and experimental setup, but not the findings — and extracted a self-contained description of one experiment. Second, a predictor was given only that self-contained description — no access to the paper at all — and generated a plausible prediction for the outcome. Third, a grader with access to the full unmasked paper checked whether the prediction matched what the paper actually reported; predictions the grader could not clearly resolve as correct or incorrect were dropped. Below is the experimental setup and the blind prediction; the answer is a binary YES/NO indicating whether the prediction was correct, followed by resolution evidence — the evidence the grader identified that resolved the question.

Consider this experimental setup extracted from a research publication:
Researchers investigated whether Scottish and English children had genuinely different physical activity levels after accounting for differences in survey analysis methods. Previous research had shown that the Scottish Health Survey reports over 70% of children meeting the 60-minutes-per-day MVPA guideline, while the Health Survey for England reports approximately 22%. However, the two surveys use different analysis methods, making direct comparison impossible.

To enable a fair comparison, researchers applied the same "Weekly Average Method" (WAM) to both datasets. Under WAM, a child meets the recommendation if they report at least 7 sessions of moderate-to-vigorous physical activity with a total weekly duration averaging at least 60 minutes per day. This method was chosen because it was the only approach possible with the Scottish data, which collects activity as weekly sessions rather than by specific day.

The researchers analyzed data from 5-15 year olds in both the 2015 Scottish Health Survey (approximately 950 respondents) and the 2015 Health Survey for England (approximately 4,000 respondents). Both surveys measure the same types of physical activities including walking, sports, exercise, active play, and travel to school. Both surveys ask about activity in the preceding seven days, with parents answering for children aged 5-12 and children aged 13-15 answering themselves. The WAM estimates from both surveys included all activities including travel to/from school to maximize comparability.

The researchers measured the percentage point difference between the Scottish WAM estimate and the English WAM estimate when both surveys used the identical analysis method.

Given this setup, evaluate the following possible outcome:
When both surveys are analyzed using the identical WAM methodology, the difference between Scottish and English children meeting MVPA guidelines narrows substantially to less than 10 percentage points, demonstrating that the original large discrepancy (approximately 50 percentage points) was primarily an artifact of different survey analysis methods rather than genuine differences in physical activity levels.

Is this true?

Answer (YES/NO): NO